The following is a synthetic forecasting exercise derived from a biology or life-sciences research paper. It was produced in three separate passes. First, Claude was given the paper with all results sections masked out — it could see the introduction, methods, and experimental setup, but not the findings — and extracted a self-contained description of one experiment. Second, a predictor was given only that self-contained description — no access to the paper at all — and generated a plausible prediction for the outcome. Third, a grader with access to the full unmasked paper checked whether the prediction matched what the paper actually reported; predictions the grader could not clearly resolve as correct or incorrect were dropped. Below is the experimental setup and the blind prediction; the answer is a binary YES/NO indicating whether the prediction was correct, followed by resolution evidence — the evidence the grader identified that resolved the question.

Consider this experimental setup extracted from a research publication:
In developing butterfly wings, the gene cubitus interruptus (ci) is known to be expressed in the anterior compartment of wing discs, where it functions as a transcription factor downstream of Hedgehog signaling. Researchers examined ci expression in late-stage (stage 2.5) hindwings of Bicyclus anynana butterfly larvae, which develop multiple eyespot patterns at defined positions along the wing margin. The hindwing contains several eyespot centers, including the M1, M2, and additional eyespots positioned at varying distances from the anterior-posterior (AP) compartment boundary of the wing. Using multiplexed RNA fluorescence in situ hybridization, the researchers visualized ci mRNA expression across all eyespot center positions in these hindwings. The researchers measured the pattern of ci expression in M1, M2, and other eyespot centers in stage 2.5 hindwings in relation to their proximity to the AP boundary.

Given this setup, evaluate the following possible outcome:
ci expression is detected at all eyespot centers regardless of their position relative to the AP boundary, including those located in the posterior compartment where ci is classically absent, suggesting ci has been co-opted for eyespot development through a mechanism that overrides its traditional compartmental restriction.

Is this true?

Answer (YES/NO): NO